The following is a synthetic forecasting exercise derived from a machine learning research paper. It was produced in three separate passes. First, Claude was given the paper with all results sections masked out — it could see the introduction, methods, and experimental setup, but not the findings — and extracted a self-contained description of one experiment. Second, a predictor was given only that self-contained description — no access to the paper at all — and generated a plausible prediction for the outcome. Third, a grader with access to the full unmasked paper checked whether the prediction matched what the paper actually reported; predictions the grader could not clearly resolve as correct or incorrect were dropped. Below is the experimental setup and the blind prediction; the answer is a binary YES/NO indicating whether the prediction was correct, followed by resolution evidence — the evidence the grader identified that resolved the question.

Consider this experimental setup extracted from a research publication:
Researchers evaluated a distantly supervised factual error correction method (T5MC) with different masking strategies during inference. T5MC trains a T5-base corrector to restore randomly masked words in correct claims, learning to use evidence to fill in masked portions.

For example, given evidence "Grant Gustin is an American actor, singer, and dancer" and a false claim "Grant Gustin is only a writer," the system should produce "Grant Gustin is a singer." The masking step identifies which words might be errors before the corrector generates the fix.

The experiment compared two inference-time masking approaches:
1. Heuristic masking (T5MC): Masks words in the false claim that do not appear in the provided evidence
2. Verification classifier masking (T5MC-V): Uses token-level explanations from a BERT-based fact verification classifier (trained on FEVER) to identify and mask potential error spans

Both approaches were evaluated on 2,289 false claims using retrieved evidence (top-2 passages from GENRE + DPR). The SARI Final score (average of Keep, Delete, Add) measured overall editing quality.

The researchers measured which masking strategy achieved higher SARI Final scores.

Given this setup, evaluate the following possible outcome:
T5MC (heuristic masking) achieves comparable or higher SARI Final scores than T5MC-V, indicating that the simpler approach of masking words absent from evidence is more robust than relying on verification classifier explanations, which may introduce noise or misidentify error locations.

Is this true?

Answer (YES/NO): YES